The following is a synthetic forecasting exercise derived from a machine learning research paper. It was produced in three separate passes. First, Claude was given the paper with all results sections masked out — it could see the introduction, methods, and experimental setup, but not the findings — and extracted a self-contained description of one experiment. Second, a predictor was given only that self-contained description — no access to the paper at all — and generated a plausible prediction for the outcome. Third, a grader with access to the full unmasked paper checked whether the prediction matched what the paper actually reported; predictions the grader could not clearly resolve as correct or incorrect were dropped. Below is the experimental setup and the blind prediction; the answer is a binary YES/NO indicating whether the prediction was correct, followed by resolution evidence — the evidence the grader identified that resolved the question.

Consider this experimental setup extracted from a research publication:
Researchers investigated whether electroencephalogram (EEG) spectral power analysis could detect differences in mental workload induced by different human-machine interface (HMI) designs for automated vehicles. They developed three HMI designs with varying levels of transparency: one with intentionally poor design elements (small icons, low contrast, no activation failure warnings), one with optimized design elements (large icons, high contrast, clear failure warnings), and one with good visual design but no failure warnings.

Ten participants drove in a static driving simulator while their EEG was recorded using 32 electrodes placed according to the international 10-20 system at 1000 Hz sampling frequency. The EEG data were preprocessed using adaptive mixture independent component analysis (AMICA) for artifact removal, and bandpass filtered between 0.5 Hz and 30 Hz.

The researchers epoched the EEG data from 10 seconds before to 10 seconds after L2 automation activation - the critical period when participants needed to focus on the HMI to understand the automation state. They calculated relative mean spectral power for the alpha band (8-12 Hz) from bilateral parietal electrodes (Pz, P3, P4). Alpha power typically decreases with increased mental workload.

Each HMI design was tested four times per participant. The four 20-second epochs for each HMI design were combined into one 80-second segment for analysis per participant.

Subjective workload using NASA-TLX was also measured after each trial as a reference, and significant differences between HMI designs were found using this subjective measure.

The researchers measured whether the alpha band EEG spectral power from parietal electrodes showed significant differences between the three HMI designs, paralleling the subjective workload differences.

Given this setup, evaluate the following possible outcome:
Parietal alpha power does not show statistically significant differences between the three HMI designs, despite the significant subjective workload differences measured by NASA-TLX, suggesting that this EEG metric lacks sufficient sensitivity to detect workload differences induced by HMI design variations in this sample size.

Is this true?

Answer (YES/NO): YES